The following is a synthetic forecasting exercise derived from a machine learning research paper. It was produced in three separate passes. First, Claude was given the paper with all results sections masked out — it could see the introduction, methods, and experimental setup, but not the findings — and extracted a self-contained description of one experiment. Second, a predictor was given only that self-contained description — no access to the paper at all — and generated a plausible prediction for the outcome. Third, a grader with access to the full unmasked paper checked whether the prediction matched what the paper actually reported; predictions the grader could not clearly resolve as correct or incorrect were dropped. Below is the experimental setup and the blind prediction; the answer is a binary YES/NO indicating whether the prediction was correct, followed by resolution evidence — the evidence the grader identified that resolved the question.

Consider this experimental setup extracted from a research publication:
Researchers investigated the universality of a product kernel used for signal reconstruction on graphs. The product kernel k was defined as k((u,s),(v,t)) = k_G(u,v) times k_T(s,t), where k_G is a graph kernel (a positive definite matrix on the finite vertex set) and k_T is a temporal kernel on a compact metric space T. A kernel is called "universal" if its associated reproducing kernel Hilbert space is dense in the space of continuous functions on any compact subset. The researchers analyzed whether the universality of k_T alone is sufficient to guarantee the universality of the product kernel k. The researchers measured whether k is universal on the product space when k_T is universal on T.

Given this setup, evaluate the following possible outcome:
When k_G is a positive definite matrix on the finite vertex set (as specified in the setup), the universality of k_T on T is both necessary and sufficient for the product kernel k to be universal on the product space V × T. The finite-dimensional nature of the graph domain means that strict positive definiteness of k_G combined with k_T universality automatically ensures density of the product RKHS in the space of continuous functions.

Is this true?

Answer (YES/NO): NO